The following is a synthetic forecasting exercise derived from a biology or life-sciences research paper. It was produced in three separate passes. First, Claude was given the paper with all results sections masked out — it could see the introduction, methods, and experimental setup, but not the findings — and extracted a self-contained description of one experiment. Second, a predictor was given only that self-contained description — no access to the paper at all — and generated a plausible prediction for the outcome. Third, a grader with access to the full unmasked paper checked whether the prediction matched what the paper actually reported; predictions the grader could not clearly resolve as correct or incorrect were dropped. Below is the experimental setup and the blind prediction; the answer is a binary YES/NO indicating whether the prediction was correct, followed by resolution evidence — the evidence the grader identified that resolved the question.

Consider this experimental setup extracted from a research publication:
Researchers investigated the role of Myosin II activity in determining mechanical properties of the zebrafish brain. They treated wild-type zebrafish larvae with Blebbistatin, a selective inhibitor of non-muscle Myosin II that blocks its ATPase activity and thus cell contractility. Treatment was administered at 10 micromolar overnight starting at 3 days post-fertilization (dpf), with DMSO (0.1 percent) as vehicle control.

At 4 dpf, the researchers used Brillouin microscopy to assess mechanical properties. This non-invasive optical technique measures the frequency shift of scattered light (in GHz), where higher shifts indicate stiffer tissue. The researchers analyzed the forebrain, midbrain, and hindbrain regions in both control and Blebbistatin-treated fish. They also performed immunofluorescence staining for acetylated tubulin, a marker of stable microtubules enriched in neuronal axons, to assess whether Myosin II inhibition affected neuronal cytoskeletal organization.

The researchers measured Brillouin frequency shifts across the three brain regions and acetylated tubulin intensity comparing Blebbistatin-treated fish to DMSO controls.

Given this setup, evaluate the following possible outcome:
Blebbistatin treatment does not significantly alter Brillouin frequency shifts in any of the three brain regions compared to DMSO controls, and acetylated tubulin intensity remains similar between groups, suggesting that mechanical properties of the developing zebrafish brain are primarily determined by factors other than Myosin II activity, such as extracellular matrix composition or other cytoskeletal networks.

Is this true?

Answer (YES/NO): NO